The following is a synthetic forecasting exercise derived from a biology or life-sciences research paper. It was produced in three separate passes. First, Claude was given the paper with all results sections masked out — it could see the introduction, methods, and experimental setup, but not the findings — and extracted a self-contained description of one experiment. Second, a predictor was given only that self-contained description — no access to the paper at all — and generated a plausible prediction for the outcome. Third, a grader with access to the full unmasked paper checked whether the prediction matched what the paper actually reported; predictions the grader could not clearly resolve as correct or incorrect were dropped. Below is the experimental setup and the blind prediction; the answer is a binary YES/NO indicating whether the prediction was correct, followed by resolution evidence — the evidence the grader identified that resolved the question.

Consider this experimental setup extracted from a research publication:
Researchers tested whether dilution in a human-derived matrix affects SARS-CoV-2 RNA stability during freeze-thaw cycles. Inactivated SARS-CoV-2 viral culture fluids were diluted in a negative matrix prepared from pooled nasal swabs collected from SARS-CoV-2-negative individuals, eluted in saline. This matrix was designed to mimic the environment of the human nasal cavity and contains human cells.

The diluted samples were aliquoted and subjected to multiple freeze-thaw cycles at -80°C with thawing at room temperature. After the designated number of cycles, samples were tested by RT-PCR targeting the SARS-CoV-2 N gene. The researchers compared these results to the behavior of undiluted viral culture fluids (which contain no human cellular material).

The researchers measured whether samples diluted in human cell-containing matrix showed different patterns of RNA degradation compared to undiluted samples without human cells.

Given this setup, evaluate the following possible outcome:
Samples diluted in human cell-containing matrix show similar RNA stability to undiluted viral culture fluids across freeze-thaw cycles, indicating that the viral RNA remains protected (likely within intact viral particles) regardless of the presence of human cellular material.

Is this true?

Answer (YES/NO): NO